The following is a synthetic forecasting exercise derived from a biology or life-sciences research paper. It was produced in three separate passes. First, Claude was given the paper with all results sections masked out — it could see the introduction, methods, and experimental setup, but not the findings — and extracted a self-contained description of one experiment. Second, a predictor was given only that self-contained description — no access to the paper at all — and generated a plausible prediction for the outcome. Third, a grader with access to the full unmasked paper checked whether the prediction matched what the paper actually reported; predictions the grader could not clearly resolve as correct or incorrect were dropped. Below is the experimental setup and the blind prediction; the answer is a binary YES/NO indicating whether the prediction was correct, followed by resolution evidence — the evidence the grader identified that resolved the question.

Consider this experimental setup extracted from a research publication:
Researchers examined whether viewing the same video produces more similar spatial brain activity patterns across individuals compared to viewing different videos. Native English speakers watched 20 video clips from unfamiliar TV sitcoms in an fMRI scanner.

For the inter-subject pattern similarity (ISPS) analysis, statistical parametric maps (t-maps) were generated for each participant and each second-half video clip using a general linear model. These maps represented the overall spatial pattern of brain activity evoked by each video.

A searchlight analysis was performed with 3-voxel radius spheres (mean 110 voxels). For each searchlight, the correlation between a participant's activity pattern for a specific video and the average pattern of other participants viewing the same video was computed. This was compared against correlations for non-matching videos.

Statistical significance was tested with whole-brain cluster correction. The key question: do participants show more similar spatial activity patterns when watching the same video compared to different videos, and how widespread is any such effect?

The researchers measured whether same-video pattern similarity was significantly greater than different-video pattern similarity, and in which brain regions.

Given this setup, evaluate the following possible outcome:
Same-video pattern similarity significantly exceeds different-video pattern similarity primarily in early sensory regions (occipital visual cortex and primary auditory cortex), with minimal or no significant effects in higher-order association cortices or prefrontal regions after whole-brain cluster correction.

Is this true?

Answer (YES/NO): NO